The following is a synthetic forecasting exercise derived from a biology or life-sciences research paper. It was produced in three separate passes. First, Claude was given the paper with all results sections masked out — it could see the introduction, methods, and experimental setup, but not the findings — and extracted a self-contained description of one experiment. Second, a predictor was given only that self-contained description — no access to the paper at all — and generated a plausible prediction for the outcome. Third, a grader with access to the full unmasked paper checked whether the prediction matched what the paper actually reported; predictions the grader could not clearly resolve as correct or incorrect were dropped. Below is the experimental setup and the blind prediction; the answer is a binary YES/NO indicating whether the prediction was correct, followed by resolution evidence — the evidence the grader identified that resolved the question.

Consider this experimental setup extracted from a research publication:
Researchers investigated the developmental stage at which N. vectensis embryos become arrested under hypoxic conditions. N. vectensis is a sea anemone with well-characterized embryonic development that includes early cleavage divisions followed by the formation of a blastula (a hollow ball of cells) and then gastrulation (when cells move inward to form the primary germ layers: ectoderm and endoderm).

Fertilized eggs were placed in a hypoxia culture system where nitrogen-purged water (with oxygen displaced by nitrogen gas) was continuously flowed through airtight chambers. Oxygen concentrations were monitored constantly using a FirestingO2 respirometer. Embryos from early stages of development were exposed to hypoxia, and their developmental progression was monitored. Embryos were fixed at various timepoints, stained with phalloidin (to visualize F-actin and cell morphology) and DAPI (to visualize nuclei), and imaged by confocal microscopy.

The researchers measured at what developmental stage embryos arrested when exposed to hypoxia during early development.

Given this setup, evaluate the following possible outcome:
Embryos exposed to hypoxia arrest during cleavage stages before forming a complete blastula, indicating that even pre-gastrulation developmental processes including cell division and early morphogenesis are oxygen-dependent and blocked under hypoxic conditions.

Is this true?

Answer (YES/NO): NO